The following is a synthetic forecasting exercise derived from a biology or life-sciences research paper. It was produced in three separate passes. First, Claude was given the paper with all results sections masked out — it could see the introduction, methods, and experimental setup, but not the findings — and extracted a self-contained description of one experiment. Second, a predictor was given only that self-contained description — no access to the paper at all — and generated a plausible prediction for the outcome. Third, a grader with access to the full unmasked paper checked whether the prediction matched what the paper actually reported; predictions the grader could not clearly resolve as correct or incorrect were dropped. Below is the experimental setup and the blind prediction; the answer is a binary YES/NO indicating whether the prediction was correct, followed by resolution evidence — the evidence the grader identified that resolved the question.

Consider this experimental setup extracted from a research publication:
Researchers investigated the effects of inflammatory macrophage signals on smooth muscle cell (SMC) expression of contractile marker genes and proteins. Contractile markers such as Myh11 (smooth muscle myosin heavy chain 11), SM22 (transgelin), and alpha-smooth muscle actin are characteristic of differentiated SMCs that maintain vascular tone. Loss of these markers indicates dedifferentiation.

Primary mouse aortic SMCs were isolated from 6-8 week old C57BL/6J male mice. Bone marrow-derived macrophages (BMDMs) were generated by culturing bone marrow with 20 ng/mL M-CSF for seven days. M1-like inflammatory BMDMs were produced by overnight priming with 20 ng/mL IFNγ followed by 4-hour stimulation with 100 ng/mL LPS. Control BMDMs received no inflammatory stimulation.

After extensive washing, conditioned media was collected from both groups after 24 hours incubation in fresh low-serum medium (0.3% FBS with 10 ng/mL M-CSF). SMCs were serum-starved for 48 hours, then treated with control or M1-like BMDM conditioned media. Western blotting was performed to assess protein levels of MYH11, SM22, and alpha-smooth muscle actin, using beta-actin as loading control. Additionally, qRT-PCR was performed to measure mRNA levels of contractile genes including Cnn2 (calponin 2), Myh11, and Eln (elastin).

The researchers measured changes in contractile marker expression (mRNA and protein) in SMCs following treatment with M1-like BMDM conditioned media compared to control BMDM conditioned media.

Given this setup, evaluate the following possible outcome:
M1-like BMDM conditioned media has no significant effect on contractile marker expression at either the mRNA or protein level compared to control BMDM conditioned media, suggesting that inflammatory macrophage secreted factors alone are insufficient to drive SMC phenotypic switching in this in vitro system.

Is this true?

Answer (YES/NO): NO